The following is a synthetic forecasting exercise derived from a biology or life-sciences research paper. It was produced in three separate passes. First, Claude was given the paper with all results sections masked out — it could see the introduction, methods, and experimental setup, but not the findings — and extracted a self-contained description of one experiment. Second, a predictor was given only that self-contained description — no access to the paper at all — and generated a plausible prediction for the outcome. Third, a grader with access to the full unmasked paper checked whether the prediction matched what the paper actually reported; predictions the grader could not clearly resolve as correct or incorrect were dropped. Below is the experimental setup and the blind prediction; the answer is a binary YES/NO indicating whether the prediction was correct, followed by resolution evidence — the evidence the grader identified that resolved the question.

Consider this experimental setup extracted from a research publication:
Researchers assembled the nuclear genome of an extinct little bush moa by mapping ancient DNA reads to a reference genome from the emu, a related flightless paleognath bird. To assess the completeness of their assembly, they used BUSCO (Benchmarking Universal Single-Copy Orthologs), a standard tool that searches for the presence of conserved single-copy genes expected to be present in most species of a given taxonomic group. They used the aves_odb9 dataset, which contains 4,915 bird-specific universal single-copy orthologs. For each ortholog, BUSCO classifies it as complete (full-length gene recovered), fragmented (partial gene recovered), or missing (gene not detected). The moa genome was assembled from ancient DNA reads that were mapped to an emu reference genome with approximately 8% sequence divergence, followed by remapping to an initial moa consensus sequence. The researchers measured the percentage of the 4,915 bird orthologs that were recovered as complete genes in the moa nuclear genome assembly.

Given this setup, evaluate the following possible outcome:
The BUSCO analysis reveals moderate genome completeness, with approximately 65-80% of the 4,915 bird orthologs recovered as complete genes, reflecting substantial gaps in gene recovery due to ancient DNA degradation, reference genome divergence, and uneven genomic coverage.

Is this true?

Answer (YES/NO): YES